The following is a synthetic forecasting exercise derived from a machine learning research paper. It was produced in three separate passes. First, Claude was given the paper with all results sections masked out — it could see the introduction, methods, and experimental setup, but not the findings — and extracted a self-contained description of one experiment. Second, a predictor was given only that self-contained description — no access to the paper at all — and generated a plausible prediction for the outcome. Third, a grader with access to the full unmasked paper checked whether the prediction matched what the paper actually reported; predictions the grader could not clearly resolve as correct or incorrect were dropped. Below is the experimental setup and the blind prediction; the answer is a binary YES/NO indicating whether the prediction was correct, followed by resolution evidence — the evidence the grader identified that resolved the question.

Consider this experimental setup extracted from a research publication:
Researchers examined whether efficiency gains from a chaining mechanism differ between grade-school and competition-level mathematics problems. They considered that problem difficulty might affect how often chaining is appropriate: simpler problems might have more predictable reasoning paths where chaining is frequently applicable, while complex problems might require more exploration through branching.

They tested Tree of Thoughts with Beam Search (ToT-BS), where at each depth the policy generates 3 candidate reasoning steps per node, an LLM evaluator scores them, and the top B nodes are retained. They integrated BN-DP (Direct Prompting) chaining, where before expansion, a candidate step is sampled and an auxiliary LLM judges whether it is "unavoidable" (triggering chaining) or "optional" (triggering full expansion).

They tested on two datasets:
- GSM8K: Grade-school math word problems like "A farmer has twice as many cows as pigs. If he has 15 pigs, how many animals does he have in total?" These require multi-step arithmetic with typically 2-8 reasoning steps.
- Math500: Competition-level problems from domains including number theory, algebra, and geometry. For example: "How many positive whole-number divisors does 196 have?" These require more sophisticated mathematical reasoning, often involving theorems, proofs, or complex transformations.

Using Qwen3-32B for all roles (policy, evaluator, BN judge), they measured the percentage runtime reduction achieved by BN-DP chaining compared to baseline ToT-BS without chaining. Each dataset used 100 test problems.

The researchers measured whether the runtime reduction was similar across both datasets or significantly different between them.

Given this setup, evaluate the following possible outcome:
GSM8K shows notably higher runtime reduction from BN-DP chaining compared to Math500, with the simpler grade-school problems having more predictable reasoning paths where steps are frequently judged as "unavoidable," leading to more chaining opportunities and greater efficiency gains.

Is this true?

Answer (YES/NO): NO